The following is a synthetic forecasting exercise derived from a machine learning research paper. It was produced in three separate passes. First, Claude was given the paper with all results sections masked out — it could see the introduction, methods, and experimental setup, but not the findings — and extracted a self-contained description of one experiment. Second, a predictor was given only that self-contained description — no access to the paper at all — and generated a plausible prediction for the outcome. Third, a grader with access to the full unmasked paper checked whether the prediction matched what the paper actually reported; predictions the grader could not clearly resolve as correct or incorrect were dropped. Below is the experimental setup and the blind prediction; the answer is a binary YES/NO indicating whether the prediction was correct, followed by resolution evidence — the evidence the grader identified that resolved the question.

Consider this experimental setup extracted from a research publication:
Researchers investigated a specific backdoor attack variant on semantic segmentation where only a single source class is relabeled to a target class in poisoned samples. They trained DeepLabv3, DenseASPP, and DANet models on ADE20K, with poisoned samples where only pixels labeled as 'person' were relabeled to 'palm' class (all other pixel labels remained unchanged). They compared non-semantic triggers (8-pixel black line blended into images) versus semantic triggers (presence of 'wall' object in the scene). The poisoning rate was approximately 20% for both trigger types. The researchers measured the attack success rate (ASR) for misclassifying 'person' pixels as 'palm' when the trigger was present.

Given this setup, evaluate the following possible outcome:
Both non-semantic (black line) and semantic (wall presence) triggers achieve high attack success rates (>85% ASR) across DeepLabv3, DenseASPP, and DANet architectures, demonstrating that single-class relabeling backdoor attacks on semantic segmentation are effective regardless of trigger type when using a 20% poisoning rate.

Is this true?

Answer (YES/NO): NO